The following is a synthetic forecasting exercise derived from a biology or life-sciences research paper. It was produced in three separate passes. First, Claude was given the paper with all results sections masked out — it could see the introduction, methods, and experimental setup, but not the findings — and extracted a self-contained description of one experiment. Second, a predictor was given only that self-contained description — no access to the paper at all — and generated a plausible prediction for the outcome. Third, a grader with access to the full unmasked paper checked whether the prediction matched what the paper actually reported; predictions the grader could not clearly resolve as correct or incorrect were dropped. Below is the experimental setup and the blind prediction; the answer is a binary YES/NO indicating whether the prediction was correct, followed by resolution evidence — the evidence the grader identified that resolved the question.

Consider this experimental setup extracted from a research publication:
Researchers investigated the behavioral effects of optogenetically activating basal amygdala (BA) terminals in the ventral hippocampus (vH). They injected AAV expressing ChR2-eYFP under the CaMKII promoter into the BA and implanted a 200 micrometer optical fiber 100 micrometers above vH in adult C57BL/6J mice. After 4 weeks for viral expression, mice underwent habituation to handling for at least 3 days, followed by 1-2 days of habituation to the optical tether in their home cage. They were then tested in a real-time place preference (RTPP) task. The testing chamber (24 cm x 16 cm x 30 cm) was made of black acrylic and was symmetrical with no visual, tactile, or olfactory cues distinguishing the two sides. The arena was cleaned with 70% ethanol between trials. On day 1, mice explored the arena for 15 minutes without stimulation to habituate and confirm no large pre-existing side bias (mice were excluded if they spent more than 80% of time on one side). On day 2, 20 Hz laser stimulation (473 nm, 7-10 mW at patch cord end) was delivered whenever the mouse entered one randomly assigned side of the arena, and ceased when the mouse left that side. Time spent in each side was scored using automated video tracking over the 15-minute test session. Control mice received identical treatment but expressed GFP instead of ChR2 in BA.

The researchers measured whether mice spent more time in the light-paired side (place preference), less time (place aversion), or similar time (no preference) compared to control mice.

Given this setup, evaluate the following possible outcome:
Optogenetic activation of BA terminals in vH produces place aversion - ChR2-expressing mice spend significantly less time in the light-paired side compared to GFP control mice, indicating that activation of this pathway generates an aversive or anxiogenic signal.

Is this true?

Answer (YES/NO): NO